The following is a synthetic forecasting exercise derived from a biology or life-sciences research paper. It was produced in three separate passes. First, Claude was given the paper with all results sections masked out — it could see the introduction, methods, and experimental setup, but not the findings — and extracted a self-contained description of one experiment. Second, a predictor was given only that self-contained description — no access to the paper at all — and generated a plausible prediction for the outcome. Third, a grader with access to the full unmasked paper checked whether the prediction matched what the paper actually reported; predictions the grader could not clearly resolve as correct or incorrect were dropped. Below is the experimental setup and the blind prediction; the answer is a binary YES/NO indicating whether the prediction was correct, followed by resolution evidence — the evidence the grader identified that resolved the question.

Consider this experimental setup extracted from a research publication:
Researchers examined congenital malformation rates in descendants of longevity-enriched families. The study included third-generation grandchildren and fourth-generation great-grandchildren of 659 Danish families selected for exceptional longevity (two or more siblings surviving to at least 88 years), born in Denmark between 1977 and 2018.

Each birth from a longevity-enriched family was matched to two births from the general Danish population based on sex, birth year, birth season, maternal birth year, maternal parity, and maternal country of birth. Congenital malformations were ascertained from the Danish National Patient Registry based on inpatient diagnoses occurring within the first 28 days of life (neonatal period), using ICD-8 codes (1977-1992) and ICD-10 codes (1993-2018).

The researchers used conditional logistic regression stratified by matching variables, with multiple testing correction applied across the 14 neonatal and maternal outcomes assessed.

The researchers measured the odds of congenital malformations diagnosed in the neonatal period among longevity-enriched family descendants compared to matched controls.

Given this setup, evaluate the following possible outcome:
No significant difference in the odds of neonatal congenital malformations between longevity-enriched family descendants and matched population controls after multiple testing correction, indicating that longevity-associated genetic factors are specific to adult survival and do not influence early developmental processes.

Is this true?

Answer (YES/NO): NO